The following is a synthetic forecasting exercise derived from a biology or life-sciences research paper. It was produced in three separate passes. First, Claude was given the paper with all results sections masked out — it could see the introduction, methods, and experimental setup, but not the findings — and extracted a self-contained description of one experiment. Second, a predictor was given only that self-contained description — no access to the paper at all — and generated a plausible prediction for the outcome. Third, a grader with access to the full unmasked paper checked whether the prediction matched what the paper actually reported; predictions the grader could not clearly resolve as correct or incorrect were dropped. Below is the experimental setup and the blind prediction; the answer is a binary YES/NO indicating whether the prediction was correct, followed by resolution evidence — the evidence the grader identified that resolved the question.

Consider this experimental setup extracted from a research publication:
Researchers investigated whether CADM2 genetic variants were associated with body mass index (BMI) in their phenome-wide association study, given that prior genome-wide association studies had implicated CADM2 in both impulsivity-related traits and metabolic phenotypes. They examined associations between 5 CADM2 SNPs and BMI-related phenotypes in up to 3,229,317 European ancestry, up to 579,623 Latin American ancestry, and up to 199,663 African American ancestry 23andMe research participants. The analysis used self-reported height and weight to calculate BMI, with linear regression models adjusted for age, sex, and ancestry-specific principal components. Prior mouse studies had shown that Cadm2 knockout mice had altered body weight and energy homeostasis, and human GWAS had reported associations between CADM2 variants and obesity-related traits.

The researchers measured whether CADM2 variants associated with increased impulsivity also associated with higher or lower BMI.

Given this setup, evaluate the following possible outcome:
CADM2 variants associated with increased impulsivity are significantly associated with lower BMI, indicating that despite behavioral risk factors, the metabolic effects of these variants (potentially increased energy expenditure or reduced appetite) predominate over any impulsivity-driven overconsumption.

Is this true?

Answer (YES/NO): NO